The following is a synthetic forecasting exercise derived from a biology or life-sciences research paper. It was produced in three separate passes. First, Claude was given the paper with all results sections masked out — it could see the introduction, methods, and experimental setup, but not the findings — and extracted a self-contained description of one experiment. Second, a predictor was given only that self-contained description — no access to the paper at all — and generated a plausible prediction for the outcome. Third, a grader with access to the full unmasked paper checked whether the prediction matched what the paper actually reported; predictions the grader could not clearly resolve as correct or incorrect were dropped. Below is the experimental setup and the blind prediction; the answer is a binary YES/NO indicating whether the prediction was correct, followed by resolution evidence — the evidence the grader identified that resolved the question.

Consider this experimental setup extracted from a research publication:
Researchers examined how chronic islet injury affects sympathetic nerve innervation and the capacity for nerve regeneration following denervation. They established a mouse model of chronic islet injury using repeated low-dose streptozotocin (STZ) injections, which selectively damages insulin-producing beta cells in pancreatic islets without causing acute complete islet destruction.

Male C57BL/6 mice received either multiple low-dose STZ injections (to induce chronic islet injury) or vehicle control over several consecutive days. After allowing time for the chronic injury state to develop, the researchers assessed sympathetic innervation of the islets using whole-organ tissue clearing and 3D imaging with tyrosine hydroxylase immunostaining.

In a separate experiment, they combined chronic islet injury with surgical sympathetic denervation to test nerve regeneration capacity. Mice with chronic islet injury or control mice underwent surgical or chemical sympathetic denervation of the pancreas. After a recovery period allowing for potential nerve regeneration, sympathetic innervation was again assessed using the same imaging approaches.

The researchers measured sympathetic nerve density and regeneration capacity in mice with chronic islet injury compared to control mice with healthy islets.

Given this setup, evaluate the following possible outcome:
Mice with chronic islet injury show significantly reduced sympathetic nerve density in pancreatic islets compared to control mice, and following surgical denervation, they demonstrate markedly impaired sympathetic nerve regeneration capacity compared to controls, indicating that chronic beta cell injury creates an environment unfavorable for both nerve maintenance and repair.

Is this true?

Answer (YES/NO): YES